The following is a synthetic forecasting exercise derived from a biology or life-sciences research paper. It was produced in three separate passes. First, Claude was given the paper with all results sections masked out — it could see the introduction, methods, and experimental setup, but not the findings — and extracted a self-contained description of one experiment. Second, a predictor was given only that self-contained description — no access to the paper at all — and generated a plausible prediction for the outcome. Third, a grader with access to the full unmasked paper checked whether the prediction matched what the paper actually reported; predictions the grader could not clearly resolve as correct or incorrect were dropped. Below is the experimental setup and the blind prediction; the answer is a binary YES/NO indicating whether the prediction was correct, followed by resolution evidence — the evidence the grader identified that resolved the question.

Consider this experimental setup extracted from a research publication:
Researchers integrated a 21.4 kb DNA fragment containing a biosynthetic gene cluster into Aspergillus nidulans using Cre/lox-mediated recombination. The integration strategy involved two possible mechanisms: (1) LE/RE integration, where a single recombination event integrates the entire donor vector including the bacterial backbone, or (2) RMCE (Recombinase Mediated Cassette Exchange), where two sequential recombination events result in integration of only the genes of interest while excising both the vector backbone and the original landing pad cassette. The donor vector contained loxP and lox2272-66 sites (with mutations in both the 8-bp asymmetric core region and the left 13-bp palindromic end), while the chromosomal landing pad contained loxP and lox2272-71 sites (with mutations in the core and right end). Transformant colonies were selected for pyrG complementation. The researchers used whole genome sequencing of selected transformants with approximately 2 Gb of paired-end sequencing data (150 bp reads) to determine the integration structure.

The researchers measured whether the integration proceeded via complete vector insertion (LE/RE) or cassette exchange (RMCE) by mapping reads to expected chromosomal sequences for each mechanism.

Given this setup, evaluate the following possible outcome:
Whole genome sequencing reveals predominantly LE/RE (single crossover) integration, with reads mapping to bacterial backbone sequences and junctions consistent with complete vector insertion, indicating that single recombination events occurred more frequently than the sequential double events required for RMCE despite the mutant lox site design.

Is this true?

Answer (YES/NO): NO